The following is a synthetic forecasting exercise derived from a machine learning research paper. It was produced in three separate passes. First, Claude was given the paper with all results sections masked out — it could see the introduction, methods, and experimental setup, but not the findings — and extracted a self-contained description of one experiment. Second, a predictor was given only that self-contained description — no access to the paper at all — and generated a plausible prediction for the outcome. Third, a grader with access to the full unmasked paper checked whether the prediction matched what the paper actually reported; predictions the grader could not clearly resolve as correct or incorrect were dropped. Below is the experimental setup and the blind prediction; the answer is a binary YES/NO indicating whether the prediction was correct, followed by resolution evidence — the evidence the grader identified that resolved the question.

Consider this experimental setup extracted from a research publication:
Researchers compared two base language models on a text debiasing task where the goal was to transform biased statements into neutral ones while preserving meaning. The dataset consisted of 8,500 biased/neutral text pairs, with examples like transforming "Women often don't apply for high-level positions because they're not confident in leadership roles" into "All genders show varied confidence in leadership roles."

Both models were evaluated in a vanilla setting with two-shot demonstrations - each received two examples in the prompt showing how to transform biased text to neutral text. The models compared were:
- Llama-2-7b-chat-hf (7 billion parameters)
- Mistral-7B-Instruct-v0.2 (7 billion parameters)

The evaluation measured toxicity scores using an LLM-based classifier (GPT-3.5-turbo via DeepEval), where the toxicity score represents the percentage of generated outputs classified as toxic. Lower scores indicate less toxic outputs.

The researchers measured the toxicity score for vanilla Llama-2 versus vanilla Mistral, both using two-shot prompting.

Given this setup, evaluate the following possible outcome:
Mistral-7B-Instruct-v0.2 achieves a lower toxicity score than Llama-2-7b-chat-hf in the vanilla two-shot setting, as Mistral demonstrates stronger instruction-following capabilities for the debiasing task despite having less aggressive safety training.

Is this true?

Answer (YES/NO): YES